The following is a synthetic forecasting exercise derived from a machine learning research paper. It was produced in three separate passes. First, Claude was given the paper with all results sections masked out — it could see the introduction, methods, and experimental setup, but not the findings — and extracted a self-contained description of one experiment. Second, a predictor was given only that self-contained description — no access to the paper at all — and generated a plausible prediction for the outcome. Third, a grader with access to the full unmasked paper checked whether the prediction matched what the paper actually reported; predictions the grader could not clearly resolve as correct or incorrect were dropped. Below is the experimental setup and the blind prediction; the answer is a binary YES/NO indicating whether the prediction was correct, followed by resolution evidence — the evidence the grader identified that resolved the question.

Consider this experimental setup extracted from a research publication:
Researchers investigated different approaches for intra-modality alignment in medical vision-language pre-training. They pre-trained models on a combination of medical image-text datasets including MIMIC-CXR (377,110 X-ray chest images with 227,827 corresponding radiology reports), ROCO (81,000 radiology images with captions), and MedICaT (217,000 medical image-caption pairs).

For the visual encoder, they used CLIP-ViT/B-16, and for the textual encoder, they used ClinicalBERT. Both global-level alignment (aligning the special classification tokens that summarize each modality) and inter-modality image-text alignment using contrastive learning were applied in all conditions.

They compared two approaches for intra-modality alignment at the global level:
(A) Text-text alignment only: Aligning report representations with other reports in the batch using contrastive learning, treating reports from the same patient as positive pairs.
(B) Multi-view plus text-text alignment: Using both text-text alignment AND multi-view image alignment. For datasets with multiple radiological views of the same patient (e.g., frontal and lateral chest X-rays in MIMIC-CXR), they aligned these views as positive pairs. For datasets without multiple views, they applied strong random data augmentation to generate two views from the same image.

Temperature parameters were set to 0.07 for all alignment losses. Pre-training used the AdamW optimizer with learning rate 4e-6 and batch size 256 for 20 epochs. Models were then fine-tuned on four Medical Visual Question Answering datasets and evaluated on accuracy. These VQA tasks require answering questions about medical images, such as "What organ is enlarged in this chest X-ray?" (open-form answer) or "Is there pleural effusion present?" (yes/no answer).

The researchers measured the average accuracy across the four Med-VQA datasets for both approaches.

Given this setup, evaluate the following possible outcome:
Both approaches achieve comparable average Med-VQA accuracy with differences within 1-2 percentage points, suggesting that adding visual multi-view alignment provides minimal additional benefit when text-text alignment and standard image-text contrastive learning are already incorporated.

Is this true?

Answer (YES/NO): YES